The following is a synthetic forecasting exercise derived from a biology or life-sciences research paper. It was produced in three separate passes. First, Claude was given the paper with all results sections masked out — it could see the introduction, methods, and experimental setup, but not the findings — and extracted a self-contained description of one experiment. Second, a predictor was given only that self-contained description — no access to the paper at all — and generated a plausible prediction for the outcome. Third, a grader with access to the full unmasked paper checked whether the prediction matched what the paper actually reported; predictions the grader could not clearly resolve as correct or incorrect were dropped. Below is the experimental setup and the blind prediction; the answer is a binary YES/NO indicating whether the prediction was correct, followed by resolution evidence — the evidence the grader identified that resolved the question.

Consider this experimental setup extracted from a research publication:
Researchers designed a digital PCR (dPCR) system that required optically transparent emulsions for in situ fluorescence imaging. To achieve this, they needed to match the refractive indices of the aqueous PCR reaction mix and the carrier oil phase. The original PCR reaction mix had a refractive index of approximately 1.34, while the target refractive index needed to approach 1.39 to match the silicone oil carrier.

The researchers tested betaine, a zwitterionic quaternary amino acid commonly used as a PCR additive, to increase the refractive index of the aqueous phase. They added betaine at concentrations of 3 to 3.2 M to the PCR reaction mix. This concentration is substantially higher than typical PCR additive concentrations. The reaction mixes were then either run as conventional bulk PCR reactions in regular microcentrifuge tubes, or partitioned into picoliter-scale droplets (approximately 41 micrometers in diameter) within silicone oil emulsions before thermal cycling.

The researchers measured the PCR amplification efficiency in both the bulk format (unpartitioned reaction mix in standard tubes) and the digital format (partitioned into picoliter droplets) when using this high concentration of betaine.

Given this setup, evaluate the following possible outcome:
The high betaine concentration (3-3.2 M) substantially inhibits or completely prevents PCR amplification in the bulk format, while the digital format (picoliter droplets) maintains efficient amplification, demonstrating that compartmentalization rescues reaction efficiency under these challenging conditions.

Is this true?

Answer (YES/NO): YES